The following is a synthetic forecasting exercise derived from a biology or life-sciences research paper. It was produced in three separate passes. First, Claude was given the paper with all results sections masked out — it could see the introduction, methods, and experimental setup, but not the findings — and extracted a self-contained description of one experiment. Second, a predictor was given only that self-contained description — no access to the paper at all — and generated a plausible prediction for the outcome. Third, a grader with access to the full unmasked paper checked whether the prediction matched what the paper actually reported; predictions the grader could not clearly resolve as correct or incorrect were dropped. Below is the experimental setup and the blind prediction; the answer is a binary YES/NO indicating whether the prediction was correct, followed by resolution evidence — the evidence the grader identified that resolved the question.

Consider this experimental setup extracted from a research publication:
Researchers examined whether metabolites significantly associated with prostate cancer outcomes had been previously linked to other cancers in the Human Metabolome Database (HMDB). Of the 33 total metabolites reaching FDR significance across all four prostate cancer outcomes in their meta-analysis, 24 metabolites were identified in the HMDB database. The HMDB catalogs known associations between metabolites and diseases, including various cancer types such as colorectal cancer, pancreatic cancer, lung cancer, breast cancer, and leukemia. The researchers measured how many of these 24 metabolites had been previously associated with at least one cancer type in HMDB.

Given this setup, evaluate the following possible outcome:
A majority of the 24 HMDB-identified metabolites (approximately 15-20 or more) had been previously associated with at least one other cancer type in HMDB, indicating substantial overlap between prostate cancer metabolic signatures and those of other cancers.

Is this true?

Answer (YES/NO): NO